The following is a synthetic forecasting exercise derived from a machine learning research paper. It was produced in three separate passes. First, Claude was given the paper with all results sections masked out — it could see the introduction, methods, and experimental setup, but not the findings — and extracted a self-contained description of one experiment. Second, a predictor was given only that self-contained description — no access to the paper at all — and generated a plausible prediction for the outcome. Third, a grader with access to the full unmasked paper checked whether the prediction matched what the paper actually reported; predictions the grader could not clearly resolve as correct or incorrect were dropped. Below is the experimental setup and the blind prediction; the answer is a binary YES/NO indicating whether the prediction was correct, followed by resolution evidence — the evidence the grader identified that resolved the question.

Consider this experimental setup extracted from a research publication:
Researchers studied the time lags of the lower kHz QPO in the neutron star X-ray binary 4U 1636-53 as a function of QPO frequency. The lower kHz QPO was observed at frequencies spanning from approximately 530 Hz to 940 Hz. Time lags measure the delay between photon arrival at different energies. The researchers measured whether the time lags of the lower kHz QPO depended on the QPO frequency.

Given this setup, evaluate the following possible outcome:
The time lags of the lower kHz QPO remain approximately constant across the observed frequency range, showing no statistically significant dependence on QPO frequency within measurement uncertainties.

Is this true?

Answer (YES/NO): YES